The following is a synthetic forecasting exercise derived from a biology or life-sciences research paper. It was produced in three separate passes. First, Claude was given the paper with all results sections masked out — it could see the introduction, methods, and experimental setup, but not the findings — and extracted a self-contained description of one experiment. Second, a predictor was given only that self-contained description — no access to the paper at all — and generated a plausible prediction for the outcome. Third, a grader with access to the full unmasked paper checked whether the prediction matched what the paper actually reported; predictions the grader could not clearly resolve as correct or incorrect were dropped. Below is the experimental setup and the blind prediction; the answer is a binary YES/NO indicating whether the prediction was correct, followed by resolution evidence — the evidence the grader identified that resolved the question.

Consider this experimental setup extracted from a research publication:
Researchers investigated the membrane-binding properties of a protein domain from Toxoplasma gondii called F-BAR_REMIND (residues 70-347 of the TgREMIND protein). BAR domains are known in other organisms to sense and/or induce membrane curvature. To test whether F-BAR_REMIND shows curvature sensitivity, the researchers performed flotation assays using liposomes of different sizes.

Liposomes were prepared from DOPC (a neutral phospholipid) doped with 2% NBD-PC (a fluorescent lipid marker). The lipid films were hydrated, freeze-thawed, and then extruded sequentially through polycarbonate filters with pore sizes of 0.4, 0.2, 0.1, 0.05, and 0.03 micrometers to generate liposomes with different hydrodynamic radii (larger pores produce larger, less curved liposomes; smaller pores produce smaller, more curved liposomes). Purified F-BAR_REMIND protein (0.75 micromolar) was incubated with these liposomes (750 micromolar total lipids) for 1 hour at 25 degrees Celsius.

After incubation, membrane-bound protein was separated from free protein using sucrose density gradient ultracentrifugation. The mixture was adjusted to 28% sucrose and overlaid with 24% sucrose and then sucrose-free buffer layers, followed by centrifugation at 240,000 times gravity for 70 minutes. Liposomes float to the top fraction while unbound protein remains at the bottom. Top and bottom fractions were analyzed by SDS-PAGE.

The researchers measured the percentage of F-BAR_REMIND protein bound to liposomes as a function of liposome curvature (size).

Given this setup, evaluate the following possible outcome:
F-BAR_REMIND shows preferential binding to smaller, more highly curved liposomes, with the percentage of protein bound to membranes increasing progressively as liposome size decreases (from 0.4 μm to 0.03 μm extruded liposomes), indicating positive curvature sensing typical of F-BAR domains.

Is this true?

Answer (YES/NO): YES